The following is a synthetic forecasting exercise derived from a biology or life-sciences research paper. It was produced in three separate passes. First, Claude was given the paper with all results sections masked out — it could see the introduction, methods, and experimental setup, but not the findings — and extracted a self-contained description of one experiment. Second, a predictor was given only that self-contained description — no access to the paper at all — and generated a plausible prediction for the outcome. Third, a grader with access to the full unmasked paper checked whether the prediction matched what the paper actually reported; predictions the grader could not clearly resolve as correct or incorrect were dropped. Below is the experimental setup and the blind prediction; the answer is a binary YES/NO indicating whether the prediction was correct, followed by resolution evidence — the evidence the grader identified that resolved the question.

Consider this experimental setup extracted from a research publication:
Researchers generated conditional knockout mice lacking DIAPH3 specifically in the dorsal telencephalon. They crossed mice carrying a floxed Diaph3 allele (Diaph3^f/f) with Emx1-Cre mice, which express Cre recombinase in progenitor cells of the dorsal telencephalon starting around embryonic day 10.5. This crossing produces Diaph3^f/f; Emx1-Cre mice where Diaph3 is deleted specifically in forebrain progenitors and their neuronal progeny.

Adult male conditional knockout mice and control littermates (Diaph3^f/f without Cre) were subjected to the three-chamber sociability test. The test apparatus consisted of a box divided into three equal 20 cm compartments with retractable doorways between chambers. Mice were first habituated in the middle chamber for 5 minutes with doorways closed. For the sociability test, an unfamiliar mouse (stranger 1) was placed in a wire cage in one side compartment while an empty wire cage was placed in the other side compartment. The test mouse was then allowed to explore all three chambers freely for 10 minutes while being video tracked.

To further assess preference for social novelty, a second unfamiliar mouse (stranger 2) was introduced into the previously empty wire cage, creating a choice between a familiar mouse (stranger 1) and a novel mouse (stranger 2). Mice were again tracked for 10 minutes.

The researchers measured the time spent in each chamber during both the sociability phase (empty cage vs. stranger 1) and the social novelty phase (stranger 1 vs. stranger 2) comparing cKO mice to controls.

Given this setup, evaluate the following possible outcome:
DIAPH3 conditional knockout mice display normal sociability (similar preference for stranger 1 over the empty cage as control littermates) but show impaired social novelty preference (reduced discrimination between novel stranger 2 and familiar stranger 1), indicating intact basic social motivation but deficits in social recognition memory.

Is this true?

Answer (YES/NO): NO